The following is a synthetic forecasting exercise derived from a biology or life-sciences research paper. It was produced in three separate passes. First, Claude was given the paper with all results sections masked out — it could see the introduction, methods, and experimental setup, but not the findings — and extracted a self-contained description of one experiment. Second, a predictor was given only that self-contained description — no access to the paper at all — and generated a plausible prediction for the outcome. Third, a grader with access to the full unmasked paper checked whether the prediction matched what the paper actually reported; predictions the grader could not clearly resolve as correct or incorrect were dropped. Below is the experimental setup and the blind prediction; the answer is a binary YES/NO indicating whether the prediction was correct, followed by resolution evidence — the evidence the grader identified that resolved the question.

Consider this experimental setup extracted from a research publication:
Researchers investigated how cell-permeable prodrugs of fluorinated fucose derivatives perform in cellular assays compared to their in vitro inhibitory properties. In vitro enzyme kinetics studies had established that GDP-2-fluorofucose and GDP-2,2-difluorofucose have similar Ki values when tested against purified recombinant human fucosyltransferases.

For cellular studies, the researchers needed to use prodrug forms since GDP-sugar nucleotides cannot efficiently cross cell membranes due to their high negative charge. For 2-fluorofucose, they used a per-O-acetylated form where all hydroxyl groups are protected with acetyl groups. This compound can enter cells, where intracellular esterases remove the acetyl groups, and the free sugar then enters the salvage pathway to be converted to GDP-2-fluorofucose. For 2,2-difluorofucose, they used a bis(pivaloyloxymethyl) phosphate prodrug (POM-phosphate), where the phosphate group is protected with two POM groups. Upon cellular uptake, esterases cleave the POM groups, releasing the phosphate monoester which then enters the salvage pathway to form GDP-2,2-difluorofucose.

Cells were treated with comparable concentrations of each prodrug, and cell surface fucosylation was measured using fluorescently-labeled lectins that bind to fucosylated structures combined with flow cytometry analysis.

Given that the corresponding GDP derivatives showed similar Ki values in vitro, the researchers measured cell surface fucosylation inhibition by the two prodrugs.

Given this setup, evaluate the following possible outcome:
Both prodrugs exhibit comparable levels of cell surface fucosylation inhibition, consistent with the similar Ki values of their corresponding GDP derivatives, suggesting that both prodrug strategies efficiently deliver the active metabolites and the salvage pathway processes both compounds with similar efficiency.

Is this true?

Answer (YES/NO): NO